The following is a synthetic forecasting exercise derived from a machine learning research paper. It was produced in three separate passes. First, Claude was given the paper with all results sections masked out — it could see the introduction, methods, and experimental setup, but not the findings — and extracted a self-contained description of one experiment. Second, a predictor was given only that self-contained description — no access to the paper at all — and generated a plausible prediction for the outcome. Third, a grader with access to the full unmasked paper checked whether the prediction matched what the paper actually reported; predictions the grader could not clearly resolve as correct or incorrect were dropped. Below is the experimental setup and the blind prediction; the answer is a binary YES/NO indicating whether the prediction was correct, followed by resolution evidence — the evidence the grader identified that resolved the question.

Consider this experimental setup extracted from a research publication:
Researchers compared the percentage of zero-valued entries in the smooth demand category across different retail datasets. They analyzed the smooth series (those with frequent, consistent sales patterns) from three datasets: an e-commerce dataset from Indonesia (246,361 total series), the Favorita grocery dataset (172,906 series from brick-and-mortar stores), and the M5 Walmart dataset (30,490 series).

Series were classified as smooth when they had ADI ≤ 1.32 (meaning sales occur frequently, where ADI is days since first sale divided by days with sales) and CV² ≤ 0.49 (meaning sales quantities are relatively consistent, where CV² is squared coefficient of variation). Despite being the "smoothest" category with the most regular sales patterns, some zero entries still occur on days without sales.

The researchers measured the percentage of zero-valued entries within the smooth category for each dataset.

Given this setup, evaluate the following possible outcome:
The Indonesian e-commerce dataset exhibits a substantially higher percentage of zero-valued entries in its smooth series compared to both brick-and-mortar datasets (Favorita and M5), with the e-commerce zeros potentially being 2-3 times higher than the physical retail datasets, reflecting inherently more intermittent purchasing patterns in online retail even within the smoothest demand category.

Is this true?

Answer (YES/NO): NO